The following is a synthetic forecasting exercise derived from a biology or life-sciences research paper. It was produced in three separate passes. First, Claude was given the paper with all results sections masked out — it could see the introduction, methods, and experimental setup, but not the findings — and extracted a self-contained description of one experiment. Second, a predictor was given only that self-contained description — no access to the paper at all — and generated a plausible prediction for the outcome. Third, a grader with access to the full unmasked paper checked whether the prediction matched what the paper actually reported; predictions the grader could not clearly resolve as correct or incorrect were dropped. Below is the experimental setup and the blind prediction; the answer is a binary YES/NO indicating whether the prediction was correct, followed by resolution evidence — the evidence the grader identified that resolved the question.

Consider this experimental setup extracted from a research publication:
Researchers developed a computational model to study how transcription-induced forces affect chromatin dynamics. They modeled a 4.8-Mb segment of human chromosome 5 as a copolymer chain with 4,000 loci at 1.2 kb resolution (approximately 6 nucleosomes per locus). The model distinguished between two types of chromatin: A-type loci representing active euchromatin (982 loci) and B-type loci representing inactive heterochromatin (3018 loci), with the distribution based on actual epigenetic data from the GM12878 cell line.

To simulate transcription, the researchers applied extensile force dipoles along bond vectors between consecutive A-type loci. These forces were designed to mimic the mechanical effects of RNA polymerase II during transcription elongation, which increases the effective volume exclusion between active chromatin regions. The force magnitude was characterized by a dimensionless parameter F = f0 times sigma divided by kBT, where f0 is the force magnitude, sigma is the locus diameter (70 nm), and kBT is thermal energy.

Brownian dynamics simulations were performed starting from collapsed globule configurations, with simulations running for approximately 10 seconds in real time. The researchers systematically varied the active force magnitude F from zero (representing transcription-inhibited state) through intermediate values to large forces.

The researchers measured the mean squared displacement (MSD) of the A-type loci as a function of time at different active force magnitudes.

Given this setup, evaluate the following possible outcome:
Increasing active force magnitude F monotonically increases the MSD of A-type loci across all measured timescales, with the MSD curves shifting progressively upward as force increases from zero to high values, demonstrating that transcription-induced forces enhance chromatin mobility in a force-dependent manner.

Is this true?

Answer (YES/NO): NO